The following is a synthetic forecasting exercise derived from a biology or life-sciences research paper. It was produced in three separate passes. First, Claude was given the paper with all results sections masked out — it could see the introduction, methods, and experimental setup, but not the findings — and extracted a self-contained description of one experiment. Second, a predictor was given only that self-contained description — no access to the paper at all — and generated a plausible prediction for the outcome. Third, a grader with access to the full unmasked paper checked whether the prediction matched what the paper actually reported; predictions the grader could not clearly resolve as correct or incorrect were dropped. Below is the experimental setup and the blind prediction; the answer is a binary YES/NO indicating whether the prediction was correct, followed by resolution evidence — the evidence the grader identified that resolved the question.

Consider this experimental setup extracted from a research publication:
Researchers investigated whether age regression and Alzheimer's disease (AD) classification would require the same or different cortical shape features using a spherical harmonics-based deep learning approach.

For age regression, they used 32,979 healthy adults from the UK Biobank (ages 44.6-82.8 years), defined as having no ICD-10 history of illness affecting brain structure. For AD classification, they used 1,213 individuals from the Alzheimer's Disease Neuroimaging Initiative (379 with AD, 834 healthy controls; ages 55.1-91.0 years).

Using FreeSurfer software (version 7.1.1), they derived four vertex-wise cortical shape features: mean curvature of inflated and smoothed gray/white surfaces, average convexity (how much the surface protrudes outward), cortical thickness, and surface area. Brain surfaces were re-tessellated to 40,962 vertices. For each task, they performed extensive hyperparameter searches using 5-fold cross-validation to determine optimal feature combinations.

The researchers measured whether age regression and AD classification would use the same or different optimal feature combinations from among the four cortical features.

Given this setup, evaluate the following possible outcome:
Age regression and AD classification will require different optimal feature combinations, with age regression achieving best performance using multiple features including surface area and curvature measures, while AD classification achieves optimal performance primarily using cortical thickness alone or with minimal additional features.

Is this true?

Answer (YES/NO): NO